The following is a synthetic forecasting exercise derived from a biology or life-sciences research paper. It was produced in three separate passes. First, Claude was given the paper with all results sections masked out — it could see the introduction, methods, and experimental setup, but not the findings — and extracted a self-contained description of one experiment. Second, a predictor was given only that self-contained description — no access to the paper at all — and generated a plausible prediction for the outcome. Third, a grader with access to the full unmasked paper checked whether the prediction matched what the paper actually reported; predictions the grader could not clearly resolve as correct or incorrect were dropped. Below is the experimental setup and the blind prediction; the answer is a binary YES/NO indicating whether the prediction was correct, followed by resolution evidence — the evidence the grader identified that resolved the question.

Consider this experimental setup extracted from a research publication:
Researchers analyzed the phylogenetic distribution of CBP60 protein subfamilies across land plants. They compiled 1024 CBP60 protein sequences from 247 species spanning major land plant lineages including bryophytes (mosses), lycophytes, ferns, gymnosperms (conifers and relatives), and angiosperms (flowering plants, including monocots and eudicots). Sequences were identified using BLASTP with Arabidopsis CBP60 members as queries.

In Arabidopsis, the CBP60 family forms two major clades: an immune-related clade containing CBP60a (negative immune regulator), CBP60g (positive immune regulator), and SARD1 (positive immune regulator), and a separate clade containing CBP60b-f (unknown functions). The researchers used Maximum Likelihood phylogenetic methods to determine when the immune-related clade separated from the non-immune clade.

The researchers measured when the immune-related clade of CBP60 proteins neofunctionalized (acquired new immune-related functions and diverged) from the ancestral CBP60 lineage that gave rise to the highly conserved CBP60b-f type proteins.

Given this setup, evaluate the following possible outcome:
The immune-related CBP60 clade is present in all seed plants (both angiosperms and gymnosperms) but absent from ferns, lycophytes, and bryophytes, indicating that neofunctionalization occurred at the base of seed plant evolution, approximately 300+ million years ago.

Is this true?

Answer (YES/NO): YES